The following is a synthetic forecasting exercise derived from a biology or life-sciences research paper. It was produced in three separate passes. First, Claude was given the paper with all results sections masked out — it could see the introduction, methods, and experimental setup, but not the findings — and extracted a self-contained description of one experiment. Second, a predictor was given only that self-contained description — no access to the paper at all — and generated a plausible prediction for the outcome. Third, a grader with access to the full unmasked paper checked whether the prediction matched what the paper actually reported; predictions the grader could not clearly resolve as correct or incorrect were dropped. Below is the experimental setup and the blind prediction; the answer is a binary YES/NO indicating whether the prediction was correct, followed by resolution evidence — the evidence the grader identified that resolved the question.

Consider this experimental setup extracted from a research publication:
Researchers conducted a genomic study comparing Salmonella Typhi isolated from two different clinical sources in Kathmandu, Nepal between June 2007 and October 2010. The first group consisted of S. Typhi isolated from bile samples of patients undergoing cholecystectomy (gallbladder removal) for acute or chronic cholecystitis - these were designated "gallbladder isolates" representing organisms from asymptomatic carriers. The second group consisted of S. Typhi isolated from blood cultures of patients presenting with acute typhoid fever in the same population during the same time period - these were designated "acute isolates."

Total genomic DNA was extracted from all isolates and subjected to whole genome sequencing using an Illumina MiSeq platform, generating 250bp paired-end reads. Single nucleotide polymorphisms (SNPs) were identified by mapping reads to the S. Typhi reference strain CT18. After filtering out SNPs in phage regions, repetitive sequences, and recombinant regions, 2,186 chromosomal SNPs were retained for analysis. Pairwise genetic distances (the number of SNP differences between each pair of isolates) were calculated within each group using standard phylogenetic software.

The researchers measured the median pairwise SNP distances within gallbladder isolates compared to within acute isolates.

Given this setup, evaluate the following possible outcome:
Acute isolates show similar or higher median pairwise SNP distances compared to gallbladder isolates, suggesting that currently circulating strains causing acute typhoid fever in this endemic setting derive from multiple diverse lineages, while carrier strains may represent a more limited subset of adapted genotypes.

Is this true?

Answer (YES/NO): NO